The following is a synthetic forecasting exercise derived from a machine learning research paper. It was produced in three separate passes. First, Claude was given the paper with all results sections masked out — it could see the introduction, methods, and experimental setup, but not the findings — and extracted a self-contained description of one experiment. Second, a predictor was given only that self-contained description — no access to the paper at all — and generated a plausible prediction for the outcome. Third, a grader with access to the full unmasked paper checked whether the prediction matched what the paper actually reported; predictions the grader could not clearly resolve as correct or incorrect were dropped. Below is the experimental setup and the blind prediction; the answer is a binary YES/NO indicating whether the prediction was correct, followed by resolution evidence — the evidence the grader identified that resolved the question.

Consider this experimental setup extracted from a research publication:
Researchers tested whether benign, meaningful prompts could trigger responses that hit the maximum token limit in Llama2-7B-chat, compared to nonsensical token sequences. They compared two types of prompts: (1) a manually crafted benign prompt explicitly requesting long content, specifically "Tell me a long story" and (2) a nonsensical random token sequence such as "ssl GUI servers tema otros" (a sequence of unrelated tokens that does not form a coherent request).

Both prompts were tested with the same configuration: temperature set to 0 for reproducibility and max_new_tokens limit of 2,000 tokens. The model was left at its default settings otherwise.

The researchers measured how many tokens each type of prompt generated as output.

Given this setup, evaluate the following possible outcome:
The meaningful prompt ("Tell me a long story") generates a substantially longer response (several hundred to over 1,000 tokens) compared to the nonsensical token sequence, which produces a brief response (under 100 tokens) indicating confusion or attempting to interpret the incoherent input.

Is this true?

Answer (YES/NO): NO